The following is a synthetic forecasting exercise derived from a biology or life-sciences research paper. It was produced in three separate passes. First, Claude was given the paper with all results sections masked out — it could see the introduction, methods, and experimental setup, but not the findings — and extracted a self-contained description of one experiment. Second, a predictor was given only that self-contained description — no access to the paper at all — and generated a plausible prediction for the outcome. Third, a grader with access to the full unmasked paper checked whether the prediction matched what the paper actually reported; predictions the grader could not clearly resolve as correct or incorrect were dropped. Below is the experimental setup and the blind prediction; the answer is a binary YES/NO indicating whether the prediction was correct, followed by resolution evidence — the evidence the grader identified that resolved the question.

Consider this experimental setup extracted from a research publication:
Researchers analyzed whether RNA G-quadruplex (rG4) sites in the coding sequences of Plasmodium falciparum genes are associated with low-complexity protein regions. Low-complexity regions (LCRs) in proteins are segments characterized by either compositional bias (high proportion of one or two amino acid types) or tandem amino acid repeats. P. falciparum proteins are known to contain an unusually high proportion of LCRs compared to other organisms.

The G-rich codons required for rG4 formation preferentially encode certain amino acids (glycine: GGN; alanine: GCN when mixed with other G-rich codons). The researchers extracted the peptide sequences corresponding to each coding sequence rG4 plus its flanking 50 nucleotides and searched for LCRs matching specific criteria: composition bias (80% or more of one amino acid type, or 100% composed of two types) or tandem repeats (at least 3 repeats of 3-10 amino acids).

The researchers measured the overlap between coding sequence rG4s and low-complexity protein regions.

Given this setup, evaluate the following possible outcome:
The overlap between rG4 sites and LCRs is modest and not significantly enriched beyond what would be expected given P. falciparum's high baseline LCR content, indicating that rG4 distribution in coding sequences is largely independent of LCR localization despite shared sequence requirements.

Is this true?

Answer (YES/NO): NO